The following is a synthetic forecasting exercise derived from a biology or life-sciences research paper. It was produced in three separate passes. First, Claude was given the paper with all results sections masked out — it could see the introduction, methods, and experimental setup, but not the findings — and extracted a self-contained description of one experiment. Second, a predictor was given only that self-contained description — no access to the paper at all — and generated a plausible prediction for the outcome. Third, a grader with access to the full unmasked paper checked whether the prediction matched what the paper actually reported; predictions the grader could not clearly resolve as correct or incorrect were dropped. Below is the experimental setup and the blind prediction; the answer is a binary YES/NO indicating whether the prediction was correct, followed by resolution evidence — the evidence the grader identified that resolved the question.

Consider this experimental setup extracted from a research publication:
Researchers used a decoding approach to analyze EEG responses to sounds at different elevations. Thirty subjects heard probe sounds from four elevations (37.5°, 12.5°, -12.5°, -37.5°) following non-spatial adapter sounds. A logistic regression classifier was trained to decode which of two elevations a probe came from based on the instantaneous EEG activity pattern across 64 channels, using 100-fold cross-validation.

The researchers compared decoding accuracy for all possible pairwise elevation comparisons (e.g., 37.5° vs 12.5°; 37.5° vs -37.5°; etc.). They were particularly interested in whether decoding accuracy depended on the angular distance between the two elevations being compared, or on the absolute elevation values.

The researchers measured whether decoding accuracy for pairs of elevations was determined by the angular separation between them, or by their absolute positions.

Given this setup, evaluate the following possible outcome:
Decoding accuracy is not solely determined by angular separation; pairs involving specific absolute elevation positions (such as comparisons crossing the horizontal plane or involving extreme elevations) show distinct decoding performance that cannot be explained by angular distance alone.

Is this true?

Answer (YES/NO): NO